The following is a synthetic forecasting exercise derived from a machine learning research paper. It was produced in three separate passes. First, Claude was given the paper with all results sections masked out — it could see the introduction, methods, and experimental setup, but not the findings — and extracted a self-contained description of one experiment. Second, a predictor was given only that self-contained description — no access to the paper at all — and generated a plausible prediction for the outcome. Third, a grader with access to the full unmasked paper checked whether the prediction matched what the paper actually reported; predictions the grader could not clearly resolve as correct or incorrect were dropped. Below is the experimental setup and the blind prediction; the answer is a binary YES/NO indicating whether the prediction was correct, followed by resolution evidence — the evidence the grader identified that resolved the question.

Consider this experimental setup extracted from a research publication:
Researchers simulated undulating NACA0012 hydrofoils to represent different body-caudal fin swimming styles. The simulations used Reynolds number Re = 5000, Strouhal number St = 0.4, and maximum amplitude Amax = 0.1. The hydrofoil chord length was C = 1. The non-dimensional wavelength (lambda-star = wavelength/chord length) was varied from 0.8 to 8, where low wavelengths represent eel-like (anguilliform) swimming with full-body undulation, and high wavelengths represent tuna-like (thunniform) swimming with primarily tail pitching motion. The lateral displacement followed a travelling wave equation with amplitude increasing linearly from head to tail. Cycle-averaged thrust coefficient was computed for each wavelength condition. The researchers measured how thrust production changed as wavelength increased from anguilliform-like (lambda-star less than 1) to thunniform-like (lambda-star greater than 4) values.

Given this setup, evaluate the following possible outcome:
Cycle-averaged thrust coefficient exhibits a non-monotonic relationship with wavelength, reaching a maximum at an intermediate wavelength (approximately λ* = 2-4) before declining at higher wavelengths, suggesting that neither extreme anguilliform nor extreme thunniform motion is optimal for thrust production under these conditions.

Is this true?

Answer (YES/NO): NO